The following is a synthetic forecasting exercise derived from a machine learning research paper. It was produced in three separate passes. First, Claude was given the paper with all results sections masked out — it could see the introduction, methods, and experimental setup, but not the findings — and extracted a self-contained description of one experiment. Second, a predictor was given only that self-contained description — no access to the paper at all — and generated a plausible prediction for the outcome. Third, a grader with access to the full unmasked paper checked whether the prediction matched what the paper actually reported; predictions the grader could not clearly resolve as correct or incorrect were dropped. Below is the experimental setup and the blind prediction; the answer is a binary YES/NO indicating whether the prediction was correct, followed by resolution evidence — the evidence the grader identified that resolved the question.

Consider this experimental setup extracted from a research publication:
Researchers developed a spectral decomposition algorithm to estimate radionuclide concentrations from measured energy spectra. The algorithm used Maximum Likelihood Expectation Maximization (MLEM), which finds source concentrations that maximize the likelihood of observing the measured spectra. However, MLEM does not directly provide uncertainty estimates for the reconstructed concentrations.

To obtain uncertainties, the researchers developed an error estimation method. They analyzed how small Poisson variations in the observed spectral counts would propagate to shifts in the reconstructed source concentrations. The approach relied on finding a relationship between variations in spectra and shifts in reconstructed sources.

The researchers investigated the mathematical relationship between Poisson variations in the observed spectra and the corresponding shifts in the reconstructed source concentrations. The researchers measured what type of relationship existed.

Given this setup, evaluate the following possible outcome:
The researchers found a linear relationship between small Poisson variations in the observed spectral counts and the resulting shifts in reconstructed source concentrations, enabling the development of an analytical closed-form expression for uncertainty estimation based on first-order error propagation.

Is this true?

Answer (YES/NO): YES